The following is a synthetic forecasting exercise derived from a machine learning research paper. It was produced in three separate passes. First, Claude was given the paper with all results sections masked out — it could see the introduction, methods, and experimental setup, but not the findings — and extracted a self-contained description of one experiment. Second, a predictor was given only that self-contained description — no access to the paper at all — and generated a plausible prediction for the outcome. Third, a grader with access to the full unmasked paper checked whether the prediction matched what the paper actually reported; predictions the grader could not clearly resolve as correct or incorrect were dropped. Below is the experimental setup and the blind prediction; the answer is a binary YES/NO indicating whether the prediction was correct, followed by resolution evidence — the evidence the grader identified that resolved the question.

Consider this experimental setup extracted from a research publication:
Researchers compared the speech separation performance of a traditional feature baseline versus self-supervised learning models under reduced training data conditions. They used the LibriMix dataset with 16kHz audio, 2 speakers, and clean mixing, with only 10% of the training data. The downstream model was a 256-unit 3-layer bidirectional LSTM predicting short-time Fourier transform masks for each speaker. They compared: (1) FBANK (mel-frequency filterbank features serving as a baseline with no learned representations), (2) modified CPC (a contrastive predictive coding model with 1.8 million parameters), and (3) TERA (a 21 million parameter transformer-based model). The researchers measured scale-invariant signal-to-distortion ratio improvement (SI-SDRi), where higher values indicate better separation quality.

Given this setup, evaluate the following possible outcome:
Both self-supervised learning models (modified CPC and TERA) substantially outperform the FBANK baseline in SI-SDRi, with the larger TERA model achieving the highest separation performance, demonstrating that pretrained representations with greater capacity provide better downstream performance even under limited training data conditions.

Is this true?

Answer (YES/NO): YES